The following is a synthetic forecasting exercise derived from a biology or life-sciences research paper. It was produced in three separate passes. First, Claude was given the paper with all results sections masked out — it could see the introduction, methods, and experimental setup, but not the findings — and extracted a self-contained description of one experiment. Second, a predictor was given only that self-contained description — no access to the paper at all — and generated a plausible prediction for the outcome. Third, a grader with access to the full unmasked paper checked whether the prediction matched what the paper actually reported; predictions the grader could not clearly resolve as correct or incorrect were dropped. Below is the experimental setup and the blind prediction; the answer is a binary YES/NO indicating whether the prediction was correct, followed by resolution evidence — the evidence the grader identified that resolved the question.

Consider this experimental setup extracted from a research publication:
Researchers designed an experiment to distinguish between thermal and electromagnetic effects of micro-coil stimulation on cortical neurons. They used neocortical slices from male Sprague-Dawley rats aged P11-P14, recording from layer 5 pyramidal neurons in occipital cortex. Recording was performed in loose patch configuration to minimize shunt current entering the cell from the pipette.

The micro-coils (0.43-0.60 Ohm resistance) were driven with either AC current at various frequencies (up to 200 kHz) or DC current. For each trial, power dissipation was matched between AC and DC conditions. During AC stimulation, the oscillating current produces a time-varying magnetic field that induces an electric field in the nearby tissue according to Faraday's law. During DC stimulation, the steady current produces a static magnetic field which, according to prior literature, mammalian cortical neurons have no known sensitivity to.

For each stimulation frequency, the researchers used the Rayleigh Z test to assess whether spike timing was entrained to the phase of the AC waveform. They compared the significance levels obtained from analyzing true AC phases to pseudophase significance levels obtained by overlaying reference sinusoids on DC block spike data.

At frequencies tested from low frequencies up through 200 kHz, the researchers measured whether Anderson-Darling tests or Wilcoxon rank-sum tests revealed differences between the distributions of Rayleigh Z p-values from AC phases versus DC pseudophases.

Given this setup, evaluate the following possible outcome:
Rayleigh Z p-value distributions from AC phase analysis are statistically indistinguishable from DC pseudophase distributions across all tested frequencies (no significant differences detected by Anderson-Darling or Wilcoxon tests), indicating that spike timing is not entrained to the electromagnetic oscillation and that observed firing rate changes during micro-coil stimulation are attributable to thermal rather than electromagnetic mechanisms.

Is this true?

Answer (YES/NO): YES